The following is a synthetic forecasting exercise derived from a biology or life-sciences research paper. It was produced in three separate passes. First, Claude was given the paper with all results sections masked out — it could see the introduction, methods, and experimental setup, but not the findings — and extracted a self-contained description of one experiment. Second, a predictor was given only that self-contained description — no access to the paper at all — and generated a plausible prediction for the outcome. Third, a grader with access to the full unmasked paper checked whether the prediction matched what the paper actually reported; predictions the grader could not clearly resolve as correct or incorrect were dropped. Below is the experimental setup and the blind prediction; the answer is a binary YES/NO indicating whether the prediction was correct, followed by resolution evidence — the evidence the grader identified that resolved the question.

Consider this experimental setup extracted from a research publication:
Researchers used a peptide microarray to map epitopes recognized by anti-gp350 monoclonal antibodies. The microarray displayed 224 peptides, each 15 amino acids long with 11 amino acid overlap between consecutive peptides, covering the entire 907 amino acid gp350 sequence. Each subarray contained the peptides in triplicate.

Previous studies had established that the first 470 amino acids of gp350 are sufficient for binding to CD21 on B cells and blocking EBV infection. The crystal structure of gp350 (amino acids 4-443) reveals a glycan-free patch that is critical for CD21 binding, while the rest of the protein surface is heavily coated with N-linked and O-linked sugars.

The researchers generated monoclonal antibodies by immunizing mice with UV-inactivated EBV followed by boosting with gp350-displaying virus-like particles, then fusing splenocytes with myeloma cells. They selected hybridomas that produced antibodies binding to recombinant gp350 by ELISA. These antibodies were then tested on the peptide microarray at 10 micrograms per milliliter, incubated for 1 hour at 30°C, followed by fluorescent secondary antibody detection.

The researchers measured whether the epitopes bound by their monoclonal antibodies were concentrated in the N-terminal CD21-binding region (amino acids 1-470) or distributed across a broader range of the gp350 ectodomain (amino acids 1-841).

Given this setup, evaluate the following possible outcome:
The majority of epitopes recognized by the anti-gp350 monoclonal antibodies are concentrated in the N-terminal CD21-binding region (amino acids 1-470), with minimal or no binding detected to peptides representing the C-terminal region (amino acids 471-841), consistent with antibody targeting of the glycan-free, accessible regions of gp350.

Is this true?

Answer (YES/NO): NO